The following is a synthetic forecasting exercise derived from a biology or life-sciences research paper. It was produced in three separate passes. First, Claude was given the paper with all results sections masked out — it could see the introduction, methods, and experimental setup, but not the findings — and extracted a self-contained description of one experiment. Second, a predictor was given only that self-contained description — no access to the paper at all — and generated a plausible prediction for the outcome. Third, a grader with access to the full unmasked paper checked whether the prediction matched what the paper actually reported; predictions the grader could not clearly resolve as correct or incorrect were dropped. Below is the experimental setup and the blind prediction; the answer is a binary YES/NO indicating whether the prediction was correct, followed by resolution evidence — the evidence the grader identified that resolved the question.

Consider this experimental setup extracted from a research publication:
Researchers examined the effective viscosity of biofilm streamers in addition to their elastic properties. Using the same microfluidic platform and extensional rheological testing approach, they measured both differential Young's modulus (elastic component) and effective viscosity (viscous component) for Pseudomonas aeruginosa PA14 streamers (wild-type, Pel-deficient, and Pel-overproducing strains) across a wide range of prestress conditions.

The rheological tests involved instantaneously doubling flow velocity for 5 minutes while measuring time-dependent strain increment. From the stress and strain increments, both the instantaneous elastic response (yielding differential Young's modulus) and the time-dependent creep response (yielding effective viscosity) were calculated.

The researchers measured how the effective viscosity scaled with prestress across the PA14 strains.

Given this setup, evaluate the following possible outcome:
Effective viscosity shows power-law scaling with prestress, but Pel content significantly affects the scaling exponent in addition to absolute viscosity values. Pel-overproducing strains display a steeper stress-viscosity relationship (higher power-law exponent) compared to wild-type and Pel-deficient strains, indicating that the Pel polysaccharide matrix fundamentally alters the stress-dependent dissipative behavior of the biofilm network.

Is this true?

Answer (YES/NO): NO